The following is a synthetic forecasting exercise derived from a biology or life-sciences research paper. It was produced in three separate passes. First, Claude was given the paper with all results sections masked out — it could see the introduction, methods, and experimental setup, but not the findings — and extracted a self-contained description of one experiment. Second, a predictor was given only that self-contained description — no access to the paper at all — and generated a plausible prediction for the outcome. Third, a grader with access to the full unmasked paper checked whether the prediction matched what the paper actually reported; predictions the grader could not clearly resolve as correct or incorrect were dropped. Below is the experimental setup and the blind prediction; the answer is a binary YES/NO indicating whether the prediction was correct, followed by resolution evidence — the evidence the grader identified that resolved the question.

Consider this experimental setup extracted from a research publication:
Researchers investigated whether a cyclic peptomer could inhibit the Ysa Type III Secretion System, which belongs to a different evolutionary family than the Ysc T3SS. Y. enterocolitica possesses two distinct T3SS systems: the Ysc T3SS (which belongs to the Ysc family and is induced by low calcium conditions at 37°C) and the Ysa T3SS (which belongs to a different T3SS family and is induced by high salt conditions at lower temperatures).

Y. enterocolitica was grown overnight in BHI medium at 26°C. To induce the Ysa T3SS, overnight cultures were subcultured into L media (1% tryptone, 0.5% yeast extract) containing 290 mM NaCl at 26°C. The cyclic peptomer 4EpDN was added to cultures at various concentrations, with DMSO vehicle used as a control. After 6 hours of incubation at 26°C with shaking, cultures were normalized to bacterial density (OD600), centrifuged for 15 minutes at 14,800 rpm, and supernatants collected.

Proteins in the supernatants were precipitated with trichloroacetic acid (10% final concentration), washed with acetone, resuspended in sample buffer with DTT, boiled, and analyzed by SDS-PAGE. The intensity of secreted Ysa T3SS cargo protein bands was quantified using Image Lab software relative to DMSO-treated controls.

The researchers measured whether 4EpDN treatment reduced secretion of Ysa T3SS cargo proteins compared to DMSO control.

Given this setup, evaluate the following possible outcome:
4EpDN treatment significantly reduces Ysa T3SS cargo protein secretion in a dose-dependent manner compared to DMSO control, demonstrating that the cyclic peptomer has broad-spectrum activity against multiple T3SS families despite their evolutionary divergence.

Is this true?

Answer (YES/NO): YES